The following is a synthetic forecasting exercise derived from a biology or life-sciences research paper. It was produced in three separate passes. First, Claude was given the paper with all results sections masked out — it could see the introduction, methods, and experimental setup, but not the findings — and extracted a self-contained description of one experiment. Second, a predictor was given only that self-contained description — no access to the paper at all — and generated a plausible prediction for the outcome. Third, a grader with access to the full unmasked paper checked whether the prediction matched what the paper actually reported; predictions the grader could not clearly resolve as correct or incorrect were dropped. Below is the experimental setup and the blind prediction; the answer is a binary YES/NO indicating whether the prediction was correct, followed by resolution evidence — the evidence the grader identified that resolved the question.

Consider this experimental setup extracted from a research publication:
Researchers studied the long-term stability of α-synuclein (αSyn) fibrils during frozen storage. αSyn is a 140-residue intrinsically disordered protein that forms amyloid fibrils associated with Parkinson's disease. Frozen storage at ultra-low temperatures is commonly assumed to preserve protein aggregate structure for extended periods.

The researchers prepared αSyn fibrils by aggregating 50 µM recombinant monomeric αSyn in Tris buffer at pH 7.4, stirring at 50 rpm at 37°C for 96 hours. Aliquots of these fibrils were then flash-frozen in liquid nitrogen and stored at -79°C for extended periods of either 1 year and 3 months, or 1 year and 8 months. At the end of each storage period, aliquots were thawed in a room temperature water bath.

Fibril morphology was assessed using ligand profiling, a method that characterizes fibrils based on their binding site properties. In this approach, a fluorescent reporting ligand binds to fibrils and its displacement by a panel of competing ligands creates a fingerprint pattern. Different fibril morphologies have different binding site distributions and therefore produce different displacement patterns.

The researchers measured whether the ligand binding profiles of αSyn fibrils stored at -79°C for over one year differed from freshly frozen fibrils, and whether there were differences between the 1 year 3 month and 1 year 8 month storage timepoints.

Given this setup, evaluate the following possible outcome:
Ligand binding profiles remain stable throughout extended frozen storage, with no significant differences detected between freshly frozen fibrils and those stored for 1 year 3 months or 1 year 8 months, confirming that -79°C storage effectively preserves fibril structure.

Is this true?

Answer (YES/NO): NO